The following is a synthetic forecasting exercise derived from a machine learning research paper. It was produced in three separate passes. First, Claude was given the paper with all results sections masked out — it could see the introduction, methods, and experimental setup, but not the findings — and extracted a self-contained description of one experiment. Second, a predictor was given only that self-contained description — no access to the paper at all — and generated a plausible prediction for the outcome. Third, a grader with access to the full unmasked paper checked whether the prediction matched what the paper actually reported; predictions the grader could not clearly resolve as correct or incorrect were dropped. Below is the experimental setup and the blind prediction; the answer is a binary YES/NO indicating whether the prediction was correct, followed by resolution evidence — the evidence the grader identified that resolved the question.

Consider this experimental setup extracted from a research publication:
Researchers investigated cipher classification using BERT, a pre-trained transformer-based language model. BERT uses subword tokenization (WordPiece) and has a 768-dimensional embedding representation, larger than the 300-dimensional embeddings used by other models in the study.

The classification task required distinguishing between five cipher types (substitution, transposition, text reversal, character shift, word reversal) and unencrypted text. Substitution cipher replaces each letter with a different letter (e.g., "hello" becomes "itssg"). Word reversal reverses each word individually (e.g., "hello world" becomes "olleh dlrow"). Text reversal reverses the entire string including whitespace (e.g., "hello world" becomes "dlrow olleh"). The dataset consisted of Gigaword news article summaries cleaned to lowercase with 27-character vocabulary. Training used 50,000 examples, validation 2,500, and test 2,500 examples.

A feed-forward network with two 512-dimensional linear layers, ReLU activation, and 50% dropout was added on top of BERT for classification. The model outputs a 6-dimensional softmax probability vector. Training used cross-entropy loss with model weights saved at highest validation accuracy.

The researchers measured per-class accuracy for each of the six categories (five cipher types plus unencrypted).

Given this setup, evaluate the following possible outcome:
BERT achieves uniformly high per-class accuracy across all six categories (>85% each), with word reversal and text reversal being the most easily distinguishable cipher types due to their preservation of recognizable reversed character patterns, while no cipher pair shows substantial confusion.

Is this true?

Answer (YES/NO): NO